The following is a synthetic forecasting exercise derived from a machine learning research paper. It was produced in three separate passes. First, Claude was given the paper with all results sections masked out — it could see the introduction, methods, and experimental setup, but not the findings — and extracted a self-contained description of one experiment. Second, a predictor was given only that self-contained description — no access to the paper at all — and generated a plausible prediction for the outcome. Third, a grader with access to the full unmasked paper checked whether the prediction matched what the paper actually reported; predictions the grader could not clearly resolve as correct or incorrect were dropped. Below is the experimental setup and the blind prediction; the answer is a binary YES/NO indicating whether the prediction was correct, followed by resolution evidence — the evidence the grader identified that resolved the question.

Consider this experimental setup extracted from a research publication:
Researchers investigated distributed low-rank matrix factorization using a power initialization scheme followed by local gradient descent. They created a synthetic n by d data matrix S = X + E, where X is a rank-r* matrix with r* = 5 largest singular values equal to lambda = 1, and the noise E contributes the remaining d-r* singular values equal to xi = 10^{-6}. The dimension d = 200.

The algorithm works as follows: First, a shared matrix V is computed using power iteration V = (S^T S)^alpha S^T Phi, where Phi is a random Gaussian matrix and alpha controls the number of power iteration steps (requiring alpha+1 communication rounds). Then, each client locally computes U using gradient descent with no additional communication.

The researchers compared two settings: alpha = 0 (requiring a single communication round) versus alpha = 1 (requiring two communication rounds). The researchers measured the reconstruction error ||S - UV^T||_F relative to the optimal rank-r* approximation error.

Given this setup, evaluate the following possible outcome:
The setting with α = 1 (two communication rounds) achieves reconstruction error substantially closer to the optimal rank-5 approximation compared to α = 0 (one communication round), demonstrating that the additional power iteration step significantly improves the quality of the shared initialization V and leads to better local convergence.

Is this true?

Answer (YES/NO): YES